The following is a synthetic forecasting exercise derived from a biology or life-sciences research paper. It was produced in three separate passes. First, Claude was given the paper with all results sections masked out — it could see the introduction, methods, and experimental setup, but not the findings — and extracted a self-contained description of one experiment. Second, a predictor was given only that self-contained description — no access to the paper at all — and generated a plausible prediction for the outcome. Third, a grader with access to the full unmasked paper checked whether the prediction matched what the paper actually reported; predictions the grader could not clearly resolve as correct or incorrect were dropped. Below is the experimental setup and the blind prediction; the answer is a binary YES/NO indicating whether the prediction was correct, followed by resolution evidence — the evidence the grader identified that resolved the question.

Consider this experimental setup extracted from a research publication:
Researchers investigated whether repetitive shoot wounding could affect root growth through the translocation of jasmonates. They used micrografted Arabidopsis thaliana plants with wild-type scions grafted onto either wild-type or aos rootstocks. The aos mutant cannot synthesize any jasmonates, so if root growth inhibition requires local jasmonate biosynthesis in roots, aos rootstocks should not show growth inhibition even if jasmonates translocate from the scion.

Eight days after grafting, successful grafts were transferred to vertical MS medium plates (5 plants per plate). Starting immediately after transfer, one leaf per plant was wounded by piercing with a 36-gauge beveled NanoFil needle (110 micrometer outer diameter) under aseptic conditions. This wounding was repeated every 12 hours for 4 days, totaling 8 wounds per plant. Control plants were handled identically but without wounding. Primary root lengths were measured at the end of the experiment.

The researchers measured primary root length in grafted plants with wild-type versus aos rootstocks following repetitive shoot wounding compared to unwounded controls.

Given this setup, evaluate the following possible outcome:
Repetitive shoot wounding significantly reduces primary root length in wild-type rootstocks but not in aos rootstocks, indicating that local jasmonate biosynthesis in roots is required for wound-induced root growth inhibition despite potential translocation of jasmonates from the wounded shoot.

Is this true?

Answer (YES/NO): NO